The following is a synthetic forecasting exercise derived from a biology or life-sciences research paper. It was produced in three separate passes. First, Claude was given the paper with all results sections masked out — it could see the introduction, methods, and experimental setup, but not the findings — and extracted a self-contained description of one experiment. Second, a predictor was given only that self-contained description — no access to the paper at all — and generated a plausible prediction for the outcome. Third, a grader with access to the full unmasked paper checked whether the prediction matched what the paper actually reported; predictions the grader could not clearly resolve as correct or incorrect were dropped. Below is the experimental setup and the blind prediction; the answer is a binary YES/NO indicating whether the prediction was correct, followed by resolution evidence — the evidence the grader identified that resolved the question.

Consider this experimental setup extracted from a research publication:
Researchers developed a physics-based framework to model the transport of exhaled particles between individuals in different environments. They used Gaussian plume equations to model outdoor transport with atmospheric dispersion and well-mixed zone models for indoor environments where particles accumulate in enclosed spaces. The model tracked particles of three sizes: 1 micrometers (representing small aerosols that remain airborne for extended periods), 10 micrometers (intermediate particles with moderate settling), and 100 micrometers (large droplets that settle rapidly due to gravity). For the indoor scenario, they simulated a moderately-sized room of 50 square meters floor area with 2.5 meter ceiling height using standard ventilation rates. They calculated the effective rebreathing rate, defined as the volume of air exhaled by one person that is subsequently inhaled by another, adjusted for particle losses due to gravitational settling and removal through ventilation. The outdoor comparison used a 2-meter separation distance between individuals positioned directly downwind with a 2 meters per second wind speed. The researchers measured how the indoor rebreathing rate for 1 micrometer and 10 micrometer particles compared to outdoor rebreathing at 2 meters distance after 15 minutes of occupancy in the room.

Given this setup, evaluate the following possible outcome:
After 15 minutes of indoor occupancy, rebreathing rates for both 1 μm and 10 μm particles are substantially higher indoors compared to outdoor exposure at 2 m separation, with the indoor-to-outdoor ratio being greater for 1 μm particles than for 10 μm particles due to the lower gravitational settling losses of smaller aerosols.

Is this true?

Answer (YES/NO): YES